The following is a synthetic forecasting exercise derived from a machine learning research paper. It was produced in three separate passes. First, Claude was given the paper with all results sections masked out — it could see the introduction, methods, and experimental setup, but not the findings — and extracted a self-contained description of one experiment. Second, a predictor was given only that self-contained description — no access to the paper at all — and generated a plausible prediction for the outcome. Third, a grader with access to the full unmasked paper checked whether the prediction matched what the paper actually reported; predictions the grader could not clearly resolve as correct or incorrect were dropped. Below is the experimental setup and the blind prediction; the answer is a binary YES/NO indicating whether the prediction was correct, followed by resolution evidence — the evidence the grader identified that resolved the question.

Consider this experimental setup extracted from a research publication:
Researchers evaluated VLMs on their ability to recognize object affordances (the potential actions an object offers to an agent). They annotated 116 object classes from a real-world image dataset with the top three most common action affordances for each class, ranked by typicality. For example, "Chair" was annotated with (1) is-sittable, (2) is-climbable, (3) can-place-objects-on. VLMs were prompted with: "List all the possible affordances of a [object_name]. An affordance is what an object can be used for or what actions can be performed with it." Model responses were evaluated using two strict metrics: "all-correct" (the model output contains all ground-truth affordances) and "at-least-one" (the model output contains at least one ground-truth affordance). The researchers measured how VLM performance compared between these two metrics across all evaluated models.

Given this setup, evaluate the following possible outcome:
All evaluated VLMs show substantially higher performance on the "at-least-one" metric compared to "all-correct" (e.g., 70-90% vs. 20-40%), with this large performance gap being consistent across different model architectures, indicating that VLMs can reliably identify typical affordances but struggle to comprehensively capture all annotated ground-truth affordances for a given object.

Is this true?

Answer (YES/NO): NO